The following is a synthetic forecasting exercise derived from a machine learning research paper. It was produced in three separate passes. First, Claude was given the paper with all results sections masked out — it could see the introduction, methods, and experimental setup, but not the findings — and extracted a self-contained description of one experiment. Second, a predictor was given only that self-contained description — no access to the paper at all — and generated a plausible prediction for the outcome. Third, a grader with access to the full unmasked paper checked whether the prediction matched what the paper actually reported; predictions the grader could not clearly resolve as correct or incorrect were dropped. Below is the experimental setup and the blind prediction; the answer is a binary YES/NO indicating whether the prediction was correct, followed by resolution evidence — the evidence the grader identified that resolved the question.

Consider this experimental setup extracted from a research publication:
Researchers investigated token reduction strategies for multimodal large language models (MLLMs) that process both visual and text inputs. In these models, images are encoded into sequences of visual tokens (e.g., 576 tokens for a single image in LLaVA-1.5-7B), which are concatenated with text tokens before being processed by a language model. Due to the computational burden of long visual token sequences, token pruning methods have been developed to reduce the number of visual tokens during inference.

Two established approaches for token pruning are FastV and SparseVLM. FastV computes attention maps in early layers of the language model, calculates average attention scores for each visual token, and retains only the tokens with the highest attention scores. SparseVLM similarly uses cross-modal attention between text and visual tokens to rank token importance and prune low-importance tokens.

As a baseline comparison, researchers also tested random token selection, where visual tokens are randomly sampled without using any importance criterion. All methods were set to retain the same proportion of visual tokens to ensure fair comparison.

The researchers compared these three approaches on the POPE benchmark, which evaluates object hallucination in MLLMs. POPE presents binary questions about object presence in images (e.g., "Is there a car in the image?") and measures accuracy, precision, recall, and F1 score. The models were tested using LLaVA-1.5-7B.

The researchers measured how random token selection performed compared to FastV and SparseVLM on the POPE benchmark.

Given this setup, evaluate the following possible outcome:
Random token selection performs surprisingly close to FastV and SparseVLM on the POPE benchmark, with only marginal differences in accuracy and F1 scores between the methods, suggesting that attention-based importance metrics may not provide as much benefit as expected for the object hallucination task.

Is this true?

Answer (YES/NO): NO